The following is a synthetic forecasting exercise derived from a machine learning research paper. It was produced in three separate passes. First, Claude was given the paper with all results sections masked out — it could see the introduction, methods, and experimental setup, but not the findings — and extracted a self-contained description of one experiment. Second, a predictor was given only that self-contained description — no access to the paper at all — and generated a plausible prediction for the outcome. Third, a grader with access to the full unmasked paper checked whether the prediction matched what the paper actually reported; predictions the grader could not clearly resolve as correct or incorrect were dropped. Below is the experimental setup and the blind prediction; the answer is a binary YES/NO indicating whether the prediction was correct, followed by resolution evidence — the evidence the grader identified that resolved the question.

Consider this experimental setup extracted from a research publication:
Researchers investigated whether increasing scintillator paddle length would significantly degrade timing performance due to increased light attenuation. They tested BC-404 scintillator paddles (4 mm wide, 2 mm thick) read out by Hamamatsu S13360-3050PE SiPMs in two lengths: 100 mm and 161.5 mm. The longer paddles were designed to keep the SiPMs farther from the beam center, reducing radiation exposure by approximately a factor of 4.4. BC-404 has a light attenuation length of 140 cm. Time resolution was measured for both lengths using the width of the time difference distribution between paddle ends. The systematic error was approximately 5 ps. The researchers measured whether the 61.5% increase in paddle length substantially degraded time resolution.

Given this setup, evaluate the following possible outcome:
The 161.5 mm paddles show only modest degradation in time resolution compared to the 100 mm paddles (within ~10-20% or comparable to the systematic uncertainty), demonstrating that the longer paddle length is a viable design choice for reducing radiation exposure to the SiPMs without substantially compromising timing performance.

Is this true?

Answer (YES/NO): YES